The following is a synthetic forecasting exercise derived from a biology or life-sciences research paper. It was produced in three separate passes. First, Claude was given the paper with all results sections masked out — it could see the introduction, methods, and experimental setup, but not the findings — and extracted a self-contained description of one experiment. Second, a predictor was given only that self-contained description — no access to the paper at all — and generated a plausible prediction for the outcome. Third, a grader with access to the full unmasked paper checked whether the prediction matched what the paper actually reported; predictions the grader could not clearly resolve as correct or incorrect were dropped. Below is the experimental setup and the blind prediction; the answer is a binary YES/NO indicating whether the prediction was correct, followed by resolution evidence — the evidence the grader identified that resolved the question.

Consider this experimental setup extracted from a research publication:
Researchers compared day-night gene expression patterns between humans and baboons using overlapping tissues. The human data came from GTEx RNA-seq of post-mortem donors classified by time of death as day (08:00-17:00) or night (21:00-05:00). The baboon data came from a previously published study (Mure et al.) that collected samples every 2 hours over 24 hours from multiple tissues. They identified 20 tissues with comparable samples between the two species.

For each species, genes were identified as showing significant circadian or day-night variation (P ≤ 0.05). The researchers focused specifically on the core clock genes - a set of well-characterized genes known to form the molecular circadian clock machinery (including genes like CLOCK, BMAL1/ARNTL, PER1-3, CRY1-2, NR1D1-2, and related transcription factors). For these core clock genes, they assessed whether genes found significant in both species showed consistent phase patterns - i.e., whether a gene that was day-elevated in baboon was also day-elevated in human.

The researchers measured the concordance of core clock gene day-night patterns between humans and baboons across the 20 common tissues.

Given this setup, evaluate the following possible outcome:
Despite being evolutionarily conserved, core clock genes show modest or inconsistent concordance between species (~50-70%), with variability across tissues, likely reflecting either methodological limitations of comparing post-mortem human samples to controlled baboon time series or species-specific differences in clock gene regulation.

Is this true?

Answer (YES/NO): NO